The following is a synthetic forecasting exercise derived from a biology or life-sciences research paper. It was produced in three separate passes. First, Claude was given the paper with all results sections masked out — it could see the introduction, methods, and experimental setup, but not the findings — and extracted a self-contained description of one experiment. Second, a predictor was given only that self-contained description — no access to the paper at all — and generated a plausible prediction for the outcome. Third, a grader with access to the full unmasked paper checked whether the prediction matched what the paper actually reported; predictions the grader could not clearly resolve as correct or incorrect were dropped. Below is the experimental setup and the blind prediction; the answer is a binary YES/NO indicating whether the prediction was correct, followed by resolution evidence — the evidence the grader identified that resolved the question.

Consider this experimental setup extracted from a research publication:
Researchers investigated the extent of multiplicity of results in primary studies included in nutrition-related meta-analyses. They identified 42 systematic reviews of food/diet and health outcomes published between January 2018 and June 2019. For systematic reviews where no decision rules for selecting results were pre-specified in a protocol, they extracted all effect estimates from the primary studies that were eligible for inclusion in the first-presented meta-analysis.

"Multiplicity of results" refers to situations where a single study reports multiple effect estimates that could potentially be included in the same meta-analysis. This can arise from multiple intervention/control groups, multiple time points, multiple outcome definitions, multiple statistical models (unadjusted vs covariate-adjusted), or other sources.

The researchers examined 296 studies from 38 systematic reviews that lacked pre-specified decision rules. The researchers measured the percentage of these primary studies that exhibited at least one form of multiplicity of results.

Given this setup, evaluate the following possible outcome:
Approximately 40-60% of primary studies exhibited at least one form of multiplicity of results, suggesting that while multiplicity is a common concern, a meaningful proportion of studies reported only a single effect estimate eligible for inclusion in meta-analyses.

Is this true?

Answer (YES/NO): NO